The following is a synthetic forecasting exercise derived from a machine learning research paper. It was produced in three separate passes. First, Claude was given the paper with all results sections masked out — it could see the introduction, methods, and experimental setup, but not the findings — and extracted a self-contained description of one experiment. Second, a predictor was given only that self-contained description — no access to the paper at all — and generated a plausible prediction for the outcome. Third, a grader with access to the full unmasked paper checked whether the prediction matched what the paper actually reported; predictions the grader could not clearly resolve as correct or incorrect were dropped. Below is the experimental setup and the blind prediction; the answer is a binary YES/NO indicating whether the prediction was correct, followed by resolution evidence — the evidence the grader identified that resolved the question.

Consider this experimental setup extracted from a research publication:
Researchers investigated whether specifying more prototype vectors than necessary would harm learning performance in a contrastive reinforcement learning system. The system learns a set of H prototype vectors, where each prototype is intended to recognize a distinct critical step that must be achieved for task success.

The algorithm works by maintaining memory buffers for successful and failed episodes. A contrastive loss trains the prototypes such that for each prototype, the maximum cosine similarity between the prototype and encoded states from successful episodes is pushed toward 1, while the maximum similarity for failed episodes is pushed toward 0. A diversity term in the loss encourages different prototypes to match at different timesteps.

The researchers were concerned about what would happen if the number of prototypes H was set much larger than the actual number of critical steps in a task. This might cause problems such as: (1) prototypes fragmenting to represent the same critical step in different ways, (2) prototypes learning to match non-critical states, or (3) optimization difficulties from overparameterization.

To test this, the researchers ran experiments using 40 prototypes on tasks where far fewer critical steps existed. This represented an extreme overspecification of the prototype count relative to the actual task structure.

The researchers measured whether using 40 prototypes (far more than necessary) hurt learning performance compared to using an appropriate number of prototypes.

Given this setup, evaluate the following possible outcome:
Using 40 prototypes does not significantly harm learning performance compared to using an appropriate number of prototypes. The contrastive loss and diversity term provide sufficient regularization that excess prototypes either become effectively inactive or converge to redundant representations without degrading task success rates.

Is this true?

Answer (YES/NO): YES